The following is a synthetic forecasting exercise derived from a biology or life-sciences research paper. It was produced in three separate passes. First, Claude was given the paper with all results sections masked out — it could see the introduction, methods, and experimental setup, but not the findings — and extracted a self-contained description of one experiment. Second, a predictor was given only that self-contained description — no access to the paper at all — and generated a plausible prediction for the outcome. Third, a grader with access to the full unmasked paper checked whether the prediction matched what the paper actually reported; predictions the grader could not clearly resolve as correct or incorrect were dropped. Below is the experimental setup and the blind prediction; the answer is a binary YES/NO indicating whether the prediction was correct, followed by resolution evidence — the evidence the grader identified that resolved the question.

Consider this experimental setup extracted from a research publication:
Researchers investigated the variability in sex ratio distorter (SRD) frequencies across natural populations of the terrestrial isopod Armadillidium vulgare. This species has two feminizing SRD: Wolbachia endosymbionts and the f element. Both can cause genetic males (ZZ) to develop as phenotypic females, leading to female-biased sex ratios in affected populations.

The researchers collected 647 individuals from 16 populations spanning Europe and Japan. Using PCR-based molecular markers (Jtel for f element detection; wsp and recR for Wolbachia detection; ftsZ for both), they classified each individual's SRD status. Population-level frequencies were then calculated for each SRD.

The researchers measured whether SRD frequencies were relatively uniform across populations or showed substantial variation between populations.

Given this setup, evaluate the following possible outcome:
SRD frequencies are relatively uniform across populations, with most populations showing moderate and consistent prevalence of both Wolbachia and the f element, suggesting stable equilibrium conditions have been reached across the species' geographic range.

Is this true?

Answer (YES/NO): NO